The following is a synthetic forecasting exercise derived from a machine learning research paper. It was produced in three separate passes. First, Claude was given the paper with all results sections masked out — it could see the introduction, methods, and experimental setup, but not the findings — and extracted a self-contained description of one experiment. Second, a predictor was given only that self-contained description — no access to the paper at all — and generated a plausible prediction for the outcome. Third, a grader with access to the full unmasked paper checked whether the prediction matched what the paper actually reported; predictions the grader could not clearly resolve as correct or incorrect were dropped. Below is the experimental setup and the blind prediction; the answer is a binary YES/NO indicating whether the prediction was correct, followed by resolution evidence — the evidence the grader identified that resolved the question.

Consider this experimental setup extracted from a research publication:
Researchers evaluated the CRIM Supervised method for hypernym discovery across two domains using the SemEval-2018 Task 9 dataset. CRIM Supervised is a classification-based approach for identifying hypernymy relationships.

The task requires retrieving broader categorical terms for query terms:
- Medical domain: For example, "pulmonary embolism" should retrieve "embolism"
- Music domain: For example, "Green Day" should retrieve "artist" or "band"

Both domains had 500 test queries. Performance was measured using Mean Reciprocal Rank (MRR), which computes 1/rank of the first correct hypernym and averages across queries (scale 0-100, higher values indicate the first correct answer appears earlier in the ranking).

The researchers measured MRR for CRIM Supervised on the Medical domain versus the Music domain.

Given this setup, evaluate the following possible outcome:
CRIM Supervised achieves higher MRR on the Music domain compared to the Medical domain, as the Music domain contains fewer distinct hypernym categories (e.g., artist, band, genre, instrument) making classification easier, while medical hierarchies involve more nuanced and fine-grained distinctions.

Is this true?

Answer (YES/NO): YES